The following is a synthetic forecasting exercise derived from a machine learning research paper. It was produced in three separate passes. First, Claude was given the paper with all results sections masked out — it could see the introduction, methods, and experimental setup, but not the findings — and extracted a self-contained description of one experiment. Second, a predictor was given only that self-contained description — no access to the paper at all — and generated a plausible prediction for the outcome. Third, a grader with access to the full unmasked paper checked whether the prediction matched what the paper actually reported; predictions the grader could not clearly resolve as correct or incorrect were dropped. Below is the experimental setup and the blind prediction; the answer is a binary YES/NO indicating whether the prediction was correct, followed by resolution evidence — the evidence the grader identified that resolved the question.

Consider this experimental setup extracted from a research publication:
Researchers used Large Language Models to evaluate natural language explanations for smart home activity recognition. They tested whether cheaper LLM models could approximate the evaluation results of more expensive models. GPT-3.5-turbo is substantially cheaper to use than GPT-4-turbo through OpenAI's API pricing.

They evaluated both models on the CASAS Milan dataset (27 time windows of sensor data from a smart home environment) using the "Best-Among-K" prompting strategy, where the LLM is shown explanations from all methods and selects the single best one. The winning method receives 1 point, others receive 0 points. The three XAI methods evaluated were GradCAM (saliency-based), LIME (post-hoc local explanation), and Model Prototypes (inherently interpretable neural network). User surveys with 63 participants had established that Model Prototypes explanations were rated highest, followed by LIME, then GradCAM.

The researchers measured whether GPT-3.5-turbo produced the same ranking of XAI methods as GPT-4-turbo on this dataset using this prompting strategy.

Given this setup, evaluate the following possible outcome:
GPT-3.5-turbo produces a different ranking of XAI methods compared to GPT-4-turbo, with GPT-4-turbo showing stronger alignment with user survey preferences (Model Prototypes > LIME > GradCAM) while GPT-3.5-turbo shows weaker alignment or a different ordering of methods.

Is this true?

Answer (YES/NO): NO